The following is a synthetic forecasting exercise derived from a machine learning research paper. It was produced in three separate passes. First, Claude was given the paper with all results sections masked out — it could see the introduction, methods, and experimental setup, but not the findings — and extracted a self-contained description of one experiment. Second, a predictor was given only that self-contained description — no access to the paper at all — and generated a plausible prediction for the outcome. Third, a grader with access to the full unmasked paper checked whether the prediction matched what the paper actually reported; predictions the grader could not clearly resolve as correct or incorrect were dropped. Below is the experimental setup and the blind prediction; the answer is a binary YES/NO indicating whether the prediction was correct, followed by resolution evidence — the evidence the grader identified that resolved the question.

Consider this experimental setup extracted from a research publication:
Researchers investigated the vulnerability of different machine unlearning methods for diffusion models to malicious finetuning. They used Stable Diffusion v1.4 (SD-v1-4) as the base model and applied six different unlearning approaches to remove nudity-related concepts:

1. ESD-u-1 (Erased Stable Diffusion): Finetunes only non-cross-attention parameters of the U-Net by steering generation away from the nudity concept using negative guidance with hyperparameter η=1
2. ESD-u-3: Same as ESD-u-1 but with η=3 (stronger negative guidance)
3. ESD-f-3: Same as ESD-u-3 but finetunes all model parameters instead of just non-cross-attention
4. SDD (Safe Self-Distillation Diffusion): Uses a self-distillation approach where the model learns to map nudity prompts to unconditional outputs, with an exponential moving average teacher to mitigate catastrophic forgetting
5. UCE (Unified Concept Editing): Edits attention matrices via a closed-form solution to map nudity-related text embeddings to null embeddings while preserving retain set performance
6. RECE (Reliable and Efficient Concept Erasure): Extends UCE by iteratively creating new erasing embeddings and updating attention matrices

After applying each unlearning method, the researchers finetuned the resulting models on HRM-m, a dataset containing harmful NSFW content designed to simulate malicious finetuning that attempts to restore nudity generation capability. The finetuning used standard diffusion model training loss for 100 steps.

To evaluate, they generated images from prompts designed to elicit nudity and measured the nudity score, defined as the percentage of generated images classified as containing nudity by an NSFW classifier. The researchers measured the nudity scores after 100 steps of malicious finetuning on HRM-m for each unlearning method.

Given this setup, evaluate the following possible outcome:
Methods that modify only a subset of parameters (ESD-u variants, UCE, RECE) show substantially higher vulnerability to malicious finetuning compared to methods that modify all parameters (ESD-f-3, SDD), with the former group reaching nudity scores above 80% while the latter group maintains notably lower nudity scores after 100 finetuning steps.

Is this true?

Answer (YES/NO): NO